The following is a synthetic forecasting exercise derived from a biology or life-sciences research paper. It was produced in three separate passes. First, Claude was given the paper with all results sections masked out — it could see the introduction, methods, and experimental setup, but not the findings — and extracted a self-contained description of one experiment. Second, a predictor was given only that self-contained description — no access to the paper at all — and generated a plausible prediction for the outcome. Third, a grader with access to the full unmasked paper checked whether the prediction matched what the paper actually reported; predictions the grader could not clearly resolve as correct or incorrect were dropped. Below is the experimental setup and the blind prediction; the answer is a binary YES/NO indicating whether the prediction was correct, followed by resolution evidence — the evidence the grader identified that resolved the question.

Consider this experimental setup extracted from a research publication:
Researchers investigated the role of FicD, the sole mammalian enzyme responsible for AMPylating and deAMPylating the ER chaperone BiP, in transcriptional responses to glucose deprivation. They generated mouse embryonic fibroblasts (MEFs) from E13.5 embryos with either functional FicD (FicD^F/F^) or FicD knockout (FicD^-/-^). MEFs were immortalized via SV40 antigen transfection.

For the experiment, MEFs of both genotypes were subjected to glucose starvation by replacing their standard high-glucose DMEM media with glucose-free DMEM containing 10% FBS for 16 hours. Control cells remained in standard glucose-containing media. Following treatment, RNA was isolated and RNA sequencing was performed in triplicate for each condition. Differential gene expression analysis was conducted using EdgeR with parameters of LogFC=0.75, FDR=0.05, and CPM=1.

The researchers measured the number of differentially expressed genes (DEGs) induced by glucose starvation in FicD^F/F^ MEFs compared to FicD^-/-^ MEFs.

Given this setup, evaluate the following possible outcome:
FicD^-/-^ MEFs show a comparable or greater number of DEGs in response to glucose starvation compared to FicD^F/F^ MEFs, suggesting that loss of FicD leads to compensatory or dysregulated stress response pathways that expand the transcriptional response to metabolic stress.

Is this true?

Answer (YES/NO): NO